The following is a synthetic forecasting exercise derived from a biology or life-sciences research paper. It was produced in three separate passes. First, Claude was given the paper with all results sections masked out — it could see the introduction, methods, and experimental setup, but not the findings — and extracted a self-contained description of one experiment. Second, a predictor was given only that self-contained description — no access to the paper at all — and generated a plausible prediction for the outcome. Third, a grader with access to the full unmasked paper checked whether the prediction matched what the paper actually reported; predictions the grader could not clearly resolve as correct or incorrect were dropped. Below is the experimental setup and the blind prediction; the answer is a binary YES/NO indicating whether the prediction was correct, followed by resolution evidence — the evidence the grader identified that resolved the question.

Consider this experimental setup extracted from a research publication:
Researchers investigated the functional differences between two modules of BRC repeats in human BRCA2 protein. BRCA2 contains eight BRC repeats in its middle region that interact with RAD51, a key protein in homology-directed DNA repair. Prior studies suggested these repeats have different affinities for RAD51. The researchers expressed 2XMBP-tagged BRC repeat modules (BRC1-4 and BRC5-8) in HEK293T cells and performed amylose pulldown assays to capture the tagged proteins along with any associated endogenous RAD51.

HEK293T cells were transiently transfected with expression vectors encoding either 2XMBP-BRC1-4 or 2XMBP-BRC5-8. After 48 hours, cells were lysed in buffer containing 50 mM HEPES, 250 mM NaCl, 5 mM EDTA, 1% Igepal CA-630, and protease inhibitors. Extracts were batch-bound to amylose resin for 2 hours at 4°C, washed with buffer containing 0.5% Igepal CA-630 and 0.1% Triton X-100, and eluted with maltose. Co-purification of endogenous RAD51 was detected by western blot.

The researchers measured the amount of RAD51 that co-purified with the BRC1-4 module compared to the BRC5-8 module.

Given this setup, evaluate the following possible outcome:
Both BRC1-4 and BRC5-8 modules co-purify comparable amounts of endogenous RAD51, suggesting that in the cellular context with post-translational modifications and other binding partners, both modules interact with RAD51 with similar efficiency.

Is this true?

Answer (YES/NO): NO